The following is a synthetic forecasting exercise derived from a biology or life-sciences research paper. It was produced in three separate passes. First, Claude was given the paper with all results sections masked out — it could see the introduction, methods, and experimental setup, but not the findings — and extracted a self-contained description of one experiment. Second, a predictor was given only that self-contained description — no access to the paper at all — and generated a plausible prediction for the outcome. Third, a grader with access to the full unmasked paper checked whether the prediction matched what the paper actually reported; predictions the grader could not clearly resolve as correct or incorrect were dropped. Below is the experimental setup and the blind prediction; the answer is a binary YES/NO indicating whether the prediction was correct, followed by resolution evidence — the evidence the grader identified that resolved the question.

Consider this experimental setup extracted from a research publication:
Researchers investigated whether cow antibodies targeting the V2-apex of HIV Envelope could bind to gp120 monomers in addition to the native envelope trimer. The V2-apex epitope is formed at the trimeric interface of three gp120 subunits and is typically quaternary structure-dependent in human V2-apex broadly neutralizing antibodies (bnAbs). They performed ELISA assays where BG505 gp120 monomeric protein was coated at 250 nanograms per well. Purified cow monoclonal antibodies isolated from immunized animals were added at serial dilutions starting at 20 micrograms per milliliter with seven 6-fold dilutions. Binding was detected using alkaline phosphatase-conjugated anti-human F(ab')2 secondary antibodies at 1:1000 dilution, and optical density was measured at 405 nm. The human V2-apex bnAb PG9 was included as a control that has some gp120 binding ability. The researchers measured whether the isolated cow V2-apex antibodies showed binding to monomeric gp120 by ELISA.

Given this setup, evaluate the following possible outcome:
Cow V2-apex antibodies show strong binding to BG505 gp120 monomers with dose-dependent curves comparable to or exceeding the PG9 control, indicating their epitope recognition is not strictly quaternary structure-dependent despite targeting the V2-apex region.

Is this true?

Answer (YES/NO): NO